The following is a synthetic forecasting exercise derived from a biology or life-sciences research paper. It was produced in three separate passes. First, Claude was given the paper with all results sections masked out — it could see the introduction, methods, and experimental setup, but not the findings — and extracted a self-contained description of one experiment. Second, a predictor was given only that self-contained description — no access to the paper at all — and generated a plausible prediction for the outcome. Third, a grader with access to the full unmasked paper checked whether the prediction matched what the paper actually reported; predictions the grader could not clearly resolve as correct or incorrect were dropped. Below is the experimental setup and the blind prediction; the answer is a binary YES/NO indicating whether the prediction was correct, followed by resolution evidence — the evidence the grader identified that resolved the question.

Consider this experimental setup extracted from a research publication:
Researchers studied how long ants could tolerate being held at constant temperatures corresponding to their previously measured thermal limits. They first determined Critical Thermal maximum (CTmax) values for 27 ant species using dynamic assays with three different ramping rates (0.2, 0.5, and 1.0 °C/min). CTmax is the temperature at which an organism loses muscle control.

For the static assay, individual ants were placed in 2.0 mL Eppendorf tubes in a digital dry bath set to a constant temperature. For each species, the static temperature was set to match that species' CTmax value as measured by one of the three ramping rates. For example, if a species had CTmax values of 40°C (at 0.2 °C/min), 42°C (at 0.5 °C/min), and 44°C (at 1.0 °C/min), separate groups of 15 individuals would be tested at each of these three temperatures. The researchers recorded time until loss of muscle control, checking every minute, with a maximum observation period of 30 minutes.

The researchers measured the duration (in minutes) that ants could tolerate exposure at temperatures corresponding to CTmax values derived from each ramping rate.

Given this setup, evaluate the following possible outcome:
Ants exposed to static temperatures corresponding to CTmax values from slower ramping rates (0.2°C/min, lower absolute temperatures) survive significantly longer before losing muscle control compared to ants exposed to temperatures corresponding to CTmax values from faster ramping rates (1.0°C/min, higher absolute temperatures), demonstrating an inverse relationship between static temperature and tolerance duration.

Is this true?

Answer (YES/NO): YES